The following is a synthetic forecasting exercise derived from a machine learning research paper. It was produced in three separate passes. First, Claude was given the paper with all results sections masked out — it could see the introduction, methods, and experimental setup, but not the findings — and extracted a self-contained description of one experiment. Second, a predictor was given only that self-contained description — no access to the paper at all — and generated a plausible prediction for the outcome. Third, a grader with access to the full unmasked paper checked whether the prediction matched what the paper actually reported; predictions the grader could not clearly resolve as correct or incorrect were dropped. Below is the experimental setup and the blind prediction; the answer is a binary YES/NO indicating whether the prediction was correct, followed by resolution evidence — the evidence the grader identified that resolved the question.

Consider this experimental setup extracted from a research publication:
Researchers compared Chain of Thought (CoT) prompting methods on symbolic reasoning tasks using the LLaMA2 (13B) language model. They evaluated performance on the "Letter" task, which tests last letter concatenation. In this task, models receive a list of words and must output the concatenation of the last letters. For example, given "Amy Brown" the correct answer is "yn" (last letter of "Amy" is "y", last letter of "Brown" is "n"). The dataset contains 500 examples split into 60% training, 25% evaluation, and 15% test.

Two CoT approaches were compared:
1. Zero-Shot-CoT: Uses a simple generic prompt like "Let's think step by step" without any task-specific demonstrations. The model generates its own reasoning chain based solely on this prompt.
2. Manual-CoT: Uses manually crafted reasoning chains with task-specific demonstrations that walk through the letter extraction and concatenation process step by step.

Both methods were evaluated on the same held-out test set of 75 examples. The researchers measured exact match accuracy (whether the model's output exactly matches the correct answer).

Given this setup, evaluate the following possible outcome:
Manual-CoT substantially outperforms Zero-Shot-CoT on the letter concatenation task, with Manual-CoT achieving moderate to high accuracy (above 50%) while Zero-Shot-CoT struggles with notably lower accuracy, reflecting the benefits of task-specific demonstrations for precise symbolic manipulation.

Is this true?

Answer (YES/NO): NO